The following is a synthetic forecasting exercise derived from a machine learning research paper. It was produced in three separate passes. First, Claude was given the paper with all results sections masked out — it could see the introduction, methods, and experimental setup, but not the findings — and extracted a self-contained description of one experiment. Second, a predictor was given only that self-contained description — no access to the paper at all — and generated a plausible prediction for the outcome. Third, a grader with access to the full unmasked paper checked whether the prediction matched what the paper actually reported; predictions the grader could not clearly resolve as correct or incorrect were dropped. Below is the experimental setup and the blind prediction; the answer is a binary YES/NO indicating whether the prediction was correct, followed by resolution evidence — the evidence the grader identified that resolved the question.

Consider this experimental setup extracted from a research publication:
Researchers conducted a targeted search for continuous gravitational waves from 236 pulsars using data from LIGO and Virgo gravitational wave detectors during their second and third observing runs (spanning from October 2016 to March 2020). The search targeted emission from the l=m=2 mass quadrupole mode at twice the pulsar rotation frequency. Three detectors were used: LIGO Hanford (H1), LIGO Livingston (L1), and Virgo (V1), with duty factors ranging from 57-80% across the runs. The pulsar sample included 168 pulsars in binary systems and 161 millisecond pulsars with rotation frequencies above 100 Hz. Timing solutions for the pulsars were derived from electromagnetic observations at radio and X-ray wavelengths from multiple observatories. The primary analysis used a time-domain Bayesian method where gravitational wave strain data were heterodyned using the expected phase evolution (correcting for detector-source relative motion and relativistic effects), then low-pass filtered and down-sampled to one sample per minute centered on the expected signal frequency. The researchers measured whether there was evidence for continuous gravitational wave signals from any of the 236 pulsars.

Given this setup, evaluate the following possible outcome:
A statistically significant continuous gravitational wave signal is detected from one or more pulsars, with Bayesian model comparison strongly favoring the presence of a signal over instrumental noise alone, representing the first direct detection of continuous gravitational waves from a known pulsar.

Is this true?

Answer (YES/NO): NO